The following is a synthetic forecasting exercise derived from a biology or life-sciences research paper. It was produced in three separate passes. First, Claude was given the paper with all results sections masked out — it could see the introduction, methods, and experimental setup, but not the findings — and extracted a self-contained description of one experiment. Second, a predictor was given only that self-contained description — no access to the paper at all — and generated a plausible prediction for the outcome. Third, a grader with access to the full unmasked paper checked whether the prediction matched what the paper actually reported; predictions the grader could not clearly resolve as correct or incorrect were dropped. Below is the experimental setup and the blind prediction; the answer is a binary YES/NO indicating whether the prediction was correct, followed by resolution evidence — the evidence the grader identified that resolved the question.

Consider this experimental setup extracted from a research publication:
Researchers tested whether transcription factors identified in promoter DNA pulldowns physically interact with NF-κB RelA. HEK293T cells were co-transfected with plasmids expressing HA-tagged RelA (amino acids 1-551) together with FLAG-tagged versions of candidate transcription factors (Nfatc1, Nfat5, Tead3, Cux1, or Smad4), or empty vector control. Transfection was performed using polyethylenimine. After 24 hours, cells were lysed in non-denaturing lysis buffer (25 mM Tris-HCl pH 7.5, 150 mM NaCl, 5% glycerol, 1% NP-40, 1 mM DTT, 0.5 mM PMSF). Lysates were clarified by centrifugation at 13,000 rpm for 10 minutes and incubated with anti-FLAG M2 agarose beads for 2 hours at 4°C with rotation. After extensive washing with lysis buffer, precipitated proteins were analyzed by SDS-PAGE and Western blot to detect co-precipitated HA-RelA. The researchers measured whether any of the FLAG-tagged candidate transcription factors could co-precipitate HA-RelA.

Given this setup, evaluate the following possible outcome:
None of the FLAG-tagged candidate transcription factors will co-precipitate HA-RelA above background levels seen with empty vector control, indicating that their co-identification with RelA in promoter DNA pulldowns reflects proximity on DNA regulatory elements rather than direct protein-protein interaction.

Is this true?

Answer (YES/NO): NO